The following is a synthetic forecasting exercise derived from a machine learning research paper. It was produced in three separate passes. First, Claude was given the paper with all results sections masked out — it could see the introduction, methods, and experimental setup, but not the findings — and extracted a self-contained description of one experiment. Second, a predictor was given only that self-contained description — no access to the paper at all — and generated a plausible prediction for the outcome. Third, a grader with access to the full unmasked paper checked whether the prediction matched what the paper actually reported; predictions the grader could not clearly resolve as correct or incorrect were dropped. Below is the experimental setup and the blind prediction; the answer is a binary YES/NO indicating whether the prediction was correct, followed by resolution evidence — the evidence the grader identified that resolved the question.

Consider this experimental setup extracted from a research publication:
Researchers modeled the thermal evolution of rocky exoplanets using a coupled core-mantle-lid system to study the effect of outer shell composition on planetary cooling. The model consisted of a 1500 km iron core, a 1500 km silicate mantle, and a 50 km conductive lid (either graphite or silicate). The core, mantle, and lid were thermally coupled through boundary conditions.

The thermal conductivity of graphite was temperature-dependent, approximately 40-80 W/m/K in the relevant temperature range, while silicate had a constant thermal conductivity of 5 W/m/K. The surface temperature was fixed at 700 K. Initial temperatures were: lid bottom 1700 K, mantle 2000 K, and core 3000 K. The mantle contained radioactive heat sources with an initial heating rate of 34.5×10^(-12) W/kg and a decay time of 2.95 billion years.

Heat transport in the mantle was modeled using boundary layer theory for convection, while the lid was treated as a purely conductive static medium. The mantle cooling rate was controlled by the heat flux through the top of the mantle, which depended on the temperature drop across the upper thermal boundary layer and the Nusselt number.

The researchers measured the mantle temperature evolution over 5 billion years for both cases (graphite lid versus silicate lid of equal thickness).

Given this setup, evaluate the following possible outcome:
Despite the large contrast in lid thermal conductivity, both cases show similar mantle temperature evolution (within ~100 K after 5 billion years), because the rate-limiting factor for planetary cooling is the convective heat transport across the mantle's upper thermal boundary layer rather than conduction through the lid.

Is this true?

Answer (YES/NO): NO